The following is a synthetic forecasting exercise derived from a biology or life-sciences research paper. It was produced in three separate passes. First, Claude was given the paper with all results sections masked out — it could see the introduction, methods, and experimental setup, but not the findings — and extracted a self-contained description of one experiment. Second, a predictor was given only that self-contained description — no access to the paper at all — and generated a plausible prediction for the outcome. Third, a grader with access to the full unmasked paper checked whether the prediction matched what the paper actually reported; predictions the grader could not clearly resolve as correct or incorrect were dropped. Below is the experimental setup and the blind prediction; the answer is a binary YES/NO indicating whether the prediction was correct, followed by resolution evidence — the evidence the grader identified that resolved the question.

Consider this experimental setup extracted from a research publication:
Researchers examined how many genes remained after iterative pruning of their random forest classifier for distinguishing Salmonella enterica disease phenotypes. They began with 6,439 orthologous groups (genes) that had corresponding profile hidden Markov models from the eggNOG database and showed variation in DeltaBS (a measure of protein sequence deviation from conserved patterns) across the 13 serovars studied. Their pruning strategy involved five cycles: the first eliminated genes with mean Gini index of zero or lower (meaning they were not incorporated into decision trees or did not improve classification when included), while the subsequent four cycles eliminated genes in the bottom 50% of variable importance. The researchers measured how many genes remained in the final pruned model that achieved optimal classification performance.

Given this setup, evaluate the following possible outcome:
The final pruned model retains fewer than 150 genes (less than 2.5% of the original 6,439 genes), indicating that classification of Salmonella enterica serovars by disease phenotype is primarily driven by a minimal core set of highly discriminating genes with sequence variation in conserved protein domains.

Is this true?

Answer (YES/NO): NO